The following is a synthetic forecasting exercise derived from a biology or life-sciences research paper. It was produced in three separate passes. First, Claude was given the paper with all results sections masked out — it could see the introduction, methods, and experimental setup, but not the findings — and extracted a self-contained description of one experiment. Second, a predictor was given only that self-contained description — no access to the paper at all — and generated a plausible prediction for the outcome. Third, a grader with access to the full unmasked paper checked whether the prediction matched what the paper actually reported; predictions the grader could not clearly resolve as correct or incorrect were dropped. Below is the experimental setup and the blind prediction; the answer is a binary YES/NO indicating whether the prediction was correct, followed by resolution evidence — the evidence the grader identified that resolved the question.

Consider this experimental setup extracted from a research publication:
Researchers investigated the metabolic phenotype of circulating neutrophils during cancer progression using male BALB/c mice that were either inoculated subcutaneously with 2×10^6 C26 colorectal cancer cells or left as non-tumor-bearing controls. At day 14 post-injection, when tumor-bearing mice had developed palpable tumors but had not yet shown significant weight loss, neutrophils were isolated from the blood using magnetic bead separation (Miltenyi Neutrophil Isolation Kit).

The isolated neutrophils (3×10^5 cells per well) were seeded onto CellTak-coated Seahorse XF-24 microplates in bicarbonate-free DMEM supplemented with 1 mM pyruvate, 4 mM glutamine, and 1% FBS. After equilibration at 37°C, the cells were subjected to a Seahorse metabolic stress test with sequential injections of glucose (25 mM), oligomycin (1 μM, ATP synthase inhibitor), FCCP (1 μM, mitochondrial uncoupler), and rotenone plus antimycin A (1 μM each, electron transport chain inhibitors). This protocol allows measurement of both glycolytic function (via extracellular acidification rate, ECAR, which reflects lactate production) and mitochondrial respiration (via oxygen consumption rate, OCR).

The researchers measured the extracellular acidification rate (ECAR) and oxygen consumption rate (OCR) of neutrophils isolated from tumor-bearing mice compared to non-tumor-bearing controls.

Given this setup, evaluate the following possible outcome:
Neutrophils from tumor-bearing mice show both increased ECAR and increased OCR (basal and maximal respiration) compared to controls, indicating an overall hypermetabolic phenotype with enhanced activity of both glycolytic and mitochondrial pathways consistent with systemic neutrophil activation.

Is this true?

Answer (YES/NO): YES